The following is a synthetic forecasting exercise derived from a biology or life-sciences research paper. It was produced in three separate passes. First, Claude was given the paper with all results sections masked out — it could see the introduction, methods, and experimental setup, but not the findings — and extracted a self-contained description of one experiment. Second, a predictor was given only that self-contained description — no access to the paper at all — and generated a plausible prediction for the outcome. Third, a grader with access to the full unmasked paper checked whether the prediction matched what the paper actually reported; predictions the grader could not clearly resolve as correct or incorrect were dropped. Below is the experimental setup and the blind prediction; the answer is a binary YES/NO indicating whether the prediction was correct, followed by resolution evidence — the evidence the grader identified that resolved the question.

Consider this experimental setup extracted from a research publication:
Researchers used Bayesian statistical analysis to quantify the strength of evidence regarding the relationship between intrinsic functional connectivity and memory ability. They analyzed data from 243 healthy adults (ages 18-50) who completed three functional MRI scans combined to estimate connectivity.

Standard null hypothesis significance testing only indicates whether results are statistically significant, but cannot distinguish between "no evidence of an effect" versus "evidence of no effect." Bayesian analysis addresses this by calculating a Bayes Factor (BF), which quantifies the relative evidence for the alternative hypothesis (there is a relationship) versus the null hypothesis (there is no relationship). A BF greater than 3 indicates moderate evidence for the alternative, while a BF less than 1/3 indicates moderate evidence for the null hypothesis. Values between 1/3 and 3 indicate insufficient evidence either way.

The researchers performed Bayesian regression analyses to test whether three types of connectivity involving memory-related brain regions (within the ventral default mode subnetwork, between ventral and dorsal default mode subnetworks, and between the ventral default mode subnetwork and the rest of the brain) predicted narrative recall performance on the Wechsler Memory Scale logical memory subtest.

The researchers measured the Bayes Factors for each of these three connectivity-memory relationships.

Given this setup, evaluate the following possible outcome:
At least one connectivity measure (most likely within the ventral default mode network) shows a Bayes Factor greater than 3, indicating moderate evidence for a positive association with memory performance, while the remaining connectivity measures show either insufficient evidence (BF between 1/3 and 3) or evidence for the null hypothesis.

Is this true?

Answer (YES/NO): NO